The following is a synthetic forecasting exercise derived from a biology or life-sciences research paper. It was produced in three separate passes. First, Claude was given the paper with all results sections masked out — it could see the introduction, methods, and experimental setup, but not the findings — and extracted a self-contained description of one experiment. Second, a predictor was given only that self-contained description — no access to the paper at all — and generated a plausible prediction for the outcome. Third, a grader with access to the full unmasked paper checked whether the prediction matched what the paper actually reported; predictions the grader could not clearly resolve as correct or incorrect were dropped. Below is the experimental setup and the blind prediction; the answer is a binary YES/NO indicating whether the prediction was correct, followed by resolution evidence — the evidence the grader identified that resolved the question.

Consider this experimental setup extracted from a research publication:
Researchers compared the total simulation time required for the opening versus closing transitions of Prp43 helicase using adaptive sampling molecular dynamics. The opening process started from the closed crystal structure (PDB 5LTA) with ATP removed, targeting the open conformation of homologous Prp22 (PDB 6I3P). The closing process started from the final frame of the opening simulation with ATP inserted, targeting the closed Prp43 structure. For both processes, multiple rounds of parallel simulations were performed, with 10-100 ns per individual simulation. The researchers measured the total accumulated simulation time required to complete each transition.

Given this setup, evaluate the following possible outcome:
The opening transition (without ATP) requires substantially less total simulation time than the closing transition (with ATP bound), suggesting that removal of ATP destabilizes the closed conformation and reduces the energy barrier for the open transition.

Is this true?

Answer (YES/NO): NO